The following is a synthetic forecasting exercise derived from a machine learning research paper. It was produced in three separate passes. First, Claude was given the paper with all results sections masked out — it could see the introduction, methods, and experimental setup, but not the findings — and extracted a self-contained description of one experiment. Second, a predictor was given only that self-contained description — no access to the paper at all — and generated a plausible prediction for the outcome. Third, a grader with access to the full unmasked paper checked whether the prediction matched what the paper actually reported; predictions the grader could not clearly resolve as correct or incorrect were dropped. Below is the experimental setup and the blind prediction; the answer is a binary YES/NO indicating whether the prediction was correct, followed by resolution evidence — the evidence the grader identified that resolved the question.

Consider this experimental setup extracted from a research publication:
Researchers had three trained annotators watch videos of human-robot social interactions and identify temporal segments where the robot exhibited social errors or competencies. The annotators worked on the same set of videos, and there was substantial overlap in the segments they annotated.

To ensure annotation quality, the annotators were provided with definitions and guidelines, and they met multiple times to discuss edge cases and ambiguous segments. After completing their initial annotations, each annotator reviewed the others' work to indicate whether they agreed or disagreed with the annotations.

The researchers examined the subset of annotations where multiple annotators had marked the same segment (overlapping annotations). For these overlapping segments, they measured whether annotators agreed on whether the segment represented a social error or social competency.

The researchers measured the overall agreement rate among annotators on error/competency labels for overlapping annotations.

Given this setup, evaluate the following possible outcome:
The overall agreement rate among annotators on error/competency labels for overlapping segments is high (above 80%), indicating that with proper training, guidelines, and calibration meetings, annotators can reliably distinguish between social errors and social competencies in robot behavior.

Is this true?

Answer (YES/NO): YES